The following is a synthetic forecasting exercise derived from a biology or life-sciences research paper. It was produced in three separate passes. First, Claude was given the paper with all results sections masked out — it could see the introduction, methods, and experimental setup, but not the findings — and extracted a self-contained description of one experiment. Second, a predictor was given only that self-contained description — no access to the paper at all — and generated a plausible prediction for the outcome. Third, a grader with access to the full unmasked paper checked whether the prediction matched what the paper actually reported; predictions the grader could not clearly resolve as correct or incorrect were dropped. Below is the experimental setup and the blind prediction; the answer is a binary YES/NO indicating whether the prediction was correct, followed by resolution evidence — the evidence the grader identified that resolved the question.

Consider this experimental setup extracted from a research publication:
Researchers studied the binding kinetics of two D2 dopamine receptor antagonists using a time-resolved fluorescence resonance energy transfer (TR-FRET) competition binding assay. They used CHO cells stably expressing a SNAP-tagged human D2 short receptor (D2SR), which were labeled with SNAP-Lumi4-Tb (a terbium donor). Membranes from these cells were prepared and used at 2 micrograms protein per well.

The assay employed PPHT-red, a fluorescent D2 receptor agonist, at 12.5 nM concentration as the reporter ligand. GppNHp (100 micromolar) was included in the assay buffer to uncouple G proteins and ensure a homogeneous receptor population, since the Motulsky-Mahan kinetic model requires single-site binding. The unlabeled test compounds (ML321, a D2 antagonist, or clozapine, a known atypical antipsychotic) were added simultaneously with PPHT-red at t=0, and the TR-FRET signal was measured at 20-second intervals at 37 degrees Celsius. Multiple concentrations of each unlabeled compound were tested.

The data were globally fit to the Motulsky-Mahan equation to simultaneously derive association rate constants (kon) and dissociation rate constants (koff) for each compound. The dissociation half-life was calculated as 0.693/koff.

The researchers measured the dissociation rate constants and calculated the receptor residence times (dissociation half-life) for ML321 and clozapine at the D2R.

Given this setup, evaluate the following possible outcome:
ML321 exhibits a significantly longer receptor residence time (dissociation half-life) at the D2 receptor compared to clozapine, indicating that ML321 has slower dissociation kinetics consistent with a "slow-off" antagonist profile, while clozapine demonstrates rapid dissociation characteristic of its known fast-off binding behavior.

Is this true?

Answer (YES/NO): NO